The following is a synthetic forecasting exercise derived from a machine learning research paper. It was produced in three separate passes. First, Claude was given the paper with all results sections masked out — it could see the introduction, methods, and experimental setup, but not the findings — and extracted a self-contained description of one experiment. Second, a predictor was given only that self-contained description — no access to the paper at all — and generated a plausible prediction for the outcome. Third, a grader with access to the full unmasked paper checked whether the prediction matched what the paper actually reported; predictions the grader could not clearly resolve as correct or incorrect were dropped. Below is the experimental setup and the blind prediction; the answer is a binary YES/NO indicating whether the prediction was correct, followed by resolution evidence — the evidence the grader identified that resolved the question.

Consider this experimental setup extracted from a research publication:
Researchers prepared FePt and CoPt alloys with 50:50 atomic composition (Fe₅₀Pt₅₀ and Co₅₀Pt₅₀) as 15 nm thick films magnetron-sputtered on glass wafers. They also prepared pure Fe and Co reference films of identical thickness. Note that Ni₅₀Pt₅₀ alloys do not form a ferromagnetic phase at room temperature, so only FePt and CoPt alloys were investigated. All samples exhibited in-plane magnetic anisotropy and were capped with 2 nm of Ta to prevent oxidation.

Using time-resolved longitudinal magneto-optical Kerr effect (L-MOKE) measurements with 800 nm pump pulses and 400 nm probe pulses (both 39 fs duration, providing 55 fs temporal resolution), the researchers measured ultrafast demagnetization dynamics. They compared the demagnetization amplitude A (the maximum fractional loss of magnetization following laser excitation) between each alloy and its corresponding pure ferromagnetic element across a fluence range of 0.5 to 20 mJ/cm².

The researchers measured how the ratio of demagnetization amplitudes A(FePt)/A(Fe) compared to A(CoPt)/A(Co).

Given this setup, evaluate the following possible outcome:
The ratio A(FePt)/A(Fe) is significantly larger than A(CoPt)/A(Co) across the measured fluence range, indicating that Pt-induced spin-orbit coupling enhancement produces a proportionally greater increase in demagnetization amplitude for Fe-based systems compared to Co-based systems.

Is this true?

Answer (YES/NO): NO